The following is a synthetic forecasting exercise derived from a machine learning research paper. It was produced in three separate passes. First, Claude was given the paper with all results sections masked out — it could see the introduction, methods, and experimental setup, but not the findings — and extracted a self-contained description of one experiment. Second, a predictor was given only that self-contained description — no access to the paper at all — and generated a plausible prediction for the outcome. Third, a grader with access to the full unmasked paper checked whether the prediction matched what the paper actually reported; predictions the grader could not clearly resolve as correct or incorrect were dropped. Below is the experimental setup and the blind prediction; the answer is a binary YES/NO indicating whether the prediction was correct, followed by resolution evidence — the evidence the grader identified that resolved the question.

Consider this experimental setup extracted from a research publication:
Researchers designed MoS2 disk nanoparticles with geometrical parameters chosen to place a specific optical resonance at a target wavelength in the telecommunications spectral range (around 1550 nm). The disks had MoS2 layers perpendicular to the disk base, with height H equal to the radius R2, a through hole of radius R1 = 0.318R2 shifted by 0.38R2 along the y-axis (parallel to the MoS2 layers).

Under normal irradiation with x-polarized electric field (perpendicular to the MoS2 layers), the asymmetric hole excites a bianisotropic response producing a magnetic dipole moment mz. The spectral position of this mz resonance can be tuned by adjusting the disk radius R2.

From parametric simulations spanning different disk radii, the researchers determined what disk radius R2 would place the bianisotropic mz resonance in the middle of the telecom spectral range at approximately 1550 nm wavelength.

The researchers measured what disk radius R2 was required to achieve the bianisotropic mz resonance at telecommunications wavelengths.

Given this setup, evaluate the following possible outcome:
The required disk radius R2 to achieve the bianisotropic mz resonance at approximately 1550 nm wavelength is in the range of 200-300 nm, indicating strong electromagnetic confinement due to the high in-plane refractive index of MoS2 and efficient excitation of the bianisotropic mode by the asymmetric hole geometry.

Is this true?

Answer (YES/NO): YES